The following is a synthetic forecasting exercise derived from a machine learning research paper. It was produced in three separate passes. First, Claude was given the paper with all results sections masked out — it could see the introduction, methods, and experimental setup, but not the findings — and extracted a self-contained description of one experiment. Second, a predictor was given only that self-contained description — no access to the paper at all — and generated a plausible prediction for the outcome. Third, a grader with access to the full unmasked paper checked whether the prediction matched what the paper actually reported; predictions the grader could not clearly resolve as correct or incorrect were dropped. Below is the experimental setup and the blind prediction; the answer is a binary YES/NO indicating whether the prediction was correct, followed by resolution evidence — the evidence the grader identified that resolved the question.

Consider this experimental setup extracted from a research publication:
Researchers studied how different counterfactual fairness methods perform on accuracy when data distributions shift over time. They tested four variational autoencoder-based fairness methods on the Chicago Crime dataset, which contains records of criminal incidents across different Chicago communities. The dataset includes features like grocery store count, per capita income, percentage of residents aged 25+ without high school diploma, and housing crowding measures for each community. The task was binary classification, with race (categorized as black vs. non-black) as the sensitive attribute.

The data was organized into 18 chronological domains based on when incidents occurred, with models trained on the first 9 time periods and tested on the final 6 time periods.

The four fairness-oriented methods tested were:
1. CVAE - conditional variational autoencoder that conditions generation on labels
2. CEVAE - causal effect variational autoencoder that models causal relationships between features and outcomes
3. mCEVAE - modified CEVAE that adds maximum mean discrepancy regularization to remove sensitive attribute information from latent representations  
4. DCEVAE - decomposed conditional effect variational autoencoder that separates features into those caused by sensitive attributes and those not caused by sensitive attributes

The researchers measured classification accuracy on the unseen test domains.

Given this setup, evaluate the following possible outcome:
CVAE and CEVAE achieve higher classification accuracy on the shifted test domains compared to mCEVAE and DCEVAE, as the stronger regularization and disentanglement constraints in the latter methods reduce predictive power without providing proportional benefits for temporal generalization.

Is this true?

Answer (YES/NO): YES